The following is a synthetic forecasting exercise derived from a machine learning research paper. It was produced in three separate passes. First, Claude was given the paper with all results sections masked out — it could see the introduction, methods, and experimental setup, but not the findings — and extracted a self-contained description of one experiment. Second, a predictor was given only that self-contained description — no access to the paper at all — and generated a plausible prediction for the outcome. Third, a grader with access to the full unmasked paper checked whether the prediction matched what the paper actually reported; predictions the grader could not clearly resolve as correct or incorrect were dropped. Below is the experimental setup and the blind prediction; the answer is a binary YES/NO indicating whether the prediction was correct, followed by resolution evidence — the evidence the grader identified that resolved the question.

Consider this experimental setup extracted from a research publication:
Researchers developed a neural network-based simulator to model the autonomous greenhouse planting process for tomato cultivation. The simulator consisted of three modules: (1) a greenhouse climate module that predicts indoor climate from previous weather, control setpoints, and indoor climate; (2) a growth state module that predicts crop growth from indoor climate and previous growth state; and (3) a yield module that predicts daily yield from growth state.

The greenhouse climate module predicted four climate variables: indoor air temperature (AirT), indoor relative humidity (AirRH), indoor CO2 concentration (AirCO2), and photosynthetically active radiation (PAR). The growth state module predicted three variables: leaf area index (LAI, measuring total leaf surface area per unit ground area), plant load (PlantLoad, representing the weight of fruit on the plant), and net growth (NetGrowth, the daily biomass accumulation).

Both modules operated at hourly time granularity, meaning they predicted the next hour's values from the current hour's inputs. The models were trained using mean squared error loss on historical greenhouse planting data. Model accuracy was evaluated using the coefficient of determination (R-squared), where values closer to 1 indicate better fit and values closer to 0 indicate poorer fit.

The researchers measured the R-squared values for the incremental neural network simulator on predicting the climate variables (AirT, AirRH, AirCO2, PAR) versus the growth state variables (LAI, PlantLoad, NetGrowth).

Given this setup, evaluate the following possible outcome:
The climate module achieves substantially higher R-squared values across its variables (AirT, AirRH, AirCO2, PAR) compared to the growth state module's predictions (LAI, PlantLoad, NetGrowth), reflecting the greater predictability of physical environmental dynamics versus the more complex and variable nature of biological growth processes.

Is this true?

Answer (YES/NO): YES